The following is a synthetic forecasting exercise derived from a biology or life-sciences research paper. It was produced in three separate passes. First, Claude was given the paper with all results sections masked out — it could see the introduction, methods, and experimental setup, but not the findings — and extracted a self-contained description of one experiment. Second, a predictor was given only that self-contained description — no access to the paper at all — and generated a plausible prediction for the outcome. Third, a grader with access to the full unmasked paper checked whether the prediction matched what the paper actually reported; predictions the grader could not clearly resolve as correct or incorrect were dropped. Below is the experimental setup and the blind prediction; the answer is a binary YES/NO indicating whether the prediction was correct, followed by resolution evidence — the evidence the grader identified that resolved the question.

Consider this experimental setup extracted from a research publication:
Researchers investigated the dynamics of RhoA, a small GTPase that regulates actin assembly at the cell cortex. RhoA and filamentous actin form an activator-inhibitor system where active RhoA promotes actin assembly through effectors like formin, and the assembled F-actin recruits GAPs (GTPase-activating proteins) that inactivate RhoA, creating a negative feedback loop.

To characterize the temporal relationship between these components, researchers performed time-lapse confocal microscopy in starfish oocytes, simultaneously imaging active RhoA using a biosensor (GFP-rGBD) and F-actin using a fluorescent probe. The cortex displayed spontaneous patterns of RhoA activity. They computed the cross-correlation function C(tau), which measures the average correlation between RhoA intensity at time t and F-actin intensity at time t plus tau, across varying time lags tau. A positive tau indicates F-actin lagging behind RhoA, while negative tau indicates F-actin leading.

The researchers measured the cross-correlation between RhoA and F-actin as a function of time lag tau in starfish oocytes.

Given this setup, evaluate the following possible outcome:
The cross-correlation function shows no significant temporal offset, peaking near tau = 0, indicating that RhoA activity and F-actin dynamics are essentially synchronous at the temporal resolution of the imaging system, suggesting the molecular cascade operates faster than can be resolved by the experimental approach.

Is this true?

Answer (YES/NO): NO